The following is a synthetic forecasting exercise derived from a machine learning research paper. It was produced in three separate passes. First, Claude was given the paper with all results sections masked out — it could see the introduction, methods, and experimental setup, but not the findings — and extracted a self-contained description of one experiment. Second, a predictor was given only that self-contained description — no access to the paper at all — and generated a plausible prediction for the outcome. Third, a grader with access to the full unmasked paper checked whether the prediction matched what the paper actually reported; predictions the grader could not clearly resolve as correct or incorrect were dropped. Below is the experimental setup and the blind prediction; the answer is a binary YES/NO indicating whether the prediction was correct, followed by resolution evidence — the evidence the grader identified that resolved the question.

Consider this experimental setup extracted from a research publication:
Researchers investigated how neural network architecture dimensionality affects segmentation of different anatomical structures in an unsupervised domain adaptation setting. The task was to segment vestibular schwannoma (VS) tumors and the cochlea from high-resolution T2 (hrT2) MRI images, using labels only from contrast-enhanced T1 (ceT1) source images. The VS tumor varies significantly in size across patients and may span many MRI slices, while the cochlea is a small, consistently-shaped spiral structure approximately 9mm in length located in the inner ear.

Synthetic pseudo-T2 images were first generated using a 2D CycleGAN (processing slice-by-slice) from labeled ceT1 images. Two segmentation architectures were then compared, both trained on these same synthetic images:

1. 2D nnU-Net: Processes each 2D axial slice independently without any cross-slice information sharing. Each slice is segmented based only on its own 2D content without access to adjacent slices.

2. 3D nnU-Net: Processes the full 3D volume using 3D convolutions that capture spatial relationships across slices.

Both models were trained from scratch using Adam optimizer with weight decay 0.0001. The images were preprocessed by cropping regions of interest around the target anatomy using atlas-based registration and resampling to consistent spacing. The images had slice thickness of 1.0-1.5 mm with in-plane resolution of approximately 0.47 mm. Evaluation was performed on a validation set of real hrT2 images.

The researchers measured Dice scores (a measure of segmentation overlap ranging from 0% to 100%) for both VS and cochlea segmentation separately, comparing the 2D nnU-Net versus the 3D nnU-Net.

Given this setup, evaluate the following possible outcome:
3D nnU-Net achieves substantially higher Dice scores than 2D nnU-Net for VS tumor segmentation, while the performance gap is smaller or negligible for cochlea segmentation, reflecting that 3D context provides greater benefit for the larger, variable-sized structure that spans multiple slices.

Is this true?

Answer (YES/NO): NO